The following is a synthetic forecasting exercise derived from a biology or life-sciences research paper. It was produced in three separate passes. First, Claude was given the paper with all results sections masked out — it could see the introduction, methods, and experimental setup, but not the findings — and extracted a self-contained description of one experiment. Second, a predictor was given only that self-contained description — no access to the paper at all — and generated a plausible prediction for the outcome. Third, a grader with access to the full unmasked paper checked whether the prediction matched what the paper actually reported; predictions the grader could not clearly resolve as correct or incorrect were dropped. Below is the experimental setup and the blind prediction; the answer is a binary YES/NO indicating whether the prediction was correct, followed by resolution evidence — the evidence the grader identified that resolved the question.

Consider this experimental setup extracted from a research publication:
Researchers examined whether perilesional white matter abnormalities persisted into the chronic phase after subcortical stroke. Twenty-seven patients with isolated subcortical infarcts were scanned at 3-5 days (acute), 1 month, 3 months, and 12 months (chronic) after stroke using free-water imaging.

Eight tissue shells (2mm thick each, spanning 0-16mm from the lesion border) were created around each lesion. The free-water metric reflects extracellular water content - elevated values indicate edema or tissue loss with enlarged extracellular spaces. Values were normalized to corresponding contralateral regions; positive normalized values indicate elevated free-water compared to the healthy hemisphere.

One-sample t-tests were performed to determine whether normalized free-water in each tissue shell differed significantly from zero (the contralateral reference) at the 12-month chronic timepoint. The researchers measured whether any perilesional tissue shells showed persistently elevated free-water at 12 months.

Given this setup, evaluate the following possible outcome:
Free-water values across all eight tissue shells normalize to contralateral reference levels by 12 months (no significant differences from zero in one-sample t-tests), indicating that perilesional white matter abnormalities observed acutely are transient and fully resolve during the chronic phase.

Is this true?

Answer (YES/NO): NO